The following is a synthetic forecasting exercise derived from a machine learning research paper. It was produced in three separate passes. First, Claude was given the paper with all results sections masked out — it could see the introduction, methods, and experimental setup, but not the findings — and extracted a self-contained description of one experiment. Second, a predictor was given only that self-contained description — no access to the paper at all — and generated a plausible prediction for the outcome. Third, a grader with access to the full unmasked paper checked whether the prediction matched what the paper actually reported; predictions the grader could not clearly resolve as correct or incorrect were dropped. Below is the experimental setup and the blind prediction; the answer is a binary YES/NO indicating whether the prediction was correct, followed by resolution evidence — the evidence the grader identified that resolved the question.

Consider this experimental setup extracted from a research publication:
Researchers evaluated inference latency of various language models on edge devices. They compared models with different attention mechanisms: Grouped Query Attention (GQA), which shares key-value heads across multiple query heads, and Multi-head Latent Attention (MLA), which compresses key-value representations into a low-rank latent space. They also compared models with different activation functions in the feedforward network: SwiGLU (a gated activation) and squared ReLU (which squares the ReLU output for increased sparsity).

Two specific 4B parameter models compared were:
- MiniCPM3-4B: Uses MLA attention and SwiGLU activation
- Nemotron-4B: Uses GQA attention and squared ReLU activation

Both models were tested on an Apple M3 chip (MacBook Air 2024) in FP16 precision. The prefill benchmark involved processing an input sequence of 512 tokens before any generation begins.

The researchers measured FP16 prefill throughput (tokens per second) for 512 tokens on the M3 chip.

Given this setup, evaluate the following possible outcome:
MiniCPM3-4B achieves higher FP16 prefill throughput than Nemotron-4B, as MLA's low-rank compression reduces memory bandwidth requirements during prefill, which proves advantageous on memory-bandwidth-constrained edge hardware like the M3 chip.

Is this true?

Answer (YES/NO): YES